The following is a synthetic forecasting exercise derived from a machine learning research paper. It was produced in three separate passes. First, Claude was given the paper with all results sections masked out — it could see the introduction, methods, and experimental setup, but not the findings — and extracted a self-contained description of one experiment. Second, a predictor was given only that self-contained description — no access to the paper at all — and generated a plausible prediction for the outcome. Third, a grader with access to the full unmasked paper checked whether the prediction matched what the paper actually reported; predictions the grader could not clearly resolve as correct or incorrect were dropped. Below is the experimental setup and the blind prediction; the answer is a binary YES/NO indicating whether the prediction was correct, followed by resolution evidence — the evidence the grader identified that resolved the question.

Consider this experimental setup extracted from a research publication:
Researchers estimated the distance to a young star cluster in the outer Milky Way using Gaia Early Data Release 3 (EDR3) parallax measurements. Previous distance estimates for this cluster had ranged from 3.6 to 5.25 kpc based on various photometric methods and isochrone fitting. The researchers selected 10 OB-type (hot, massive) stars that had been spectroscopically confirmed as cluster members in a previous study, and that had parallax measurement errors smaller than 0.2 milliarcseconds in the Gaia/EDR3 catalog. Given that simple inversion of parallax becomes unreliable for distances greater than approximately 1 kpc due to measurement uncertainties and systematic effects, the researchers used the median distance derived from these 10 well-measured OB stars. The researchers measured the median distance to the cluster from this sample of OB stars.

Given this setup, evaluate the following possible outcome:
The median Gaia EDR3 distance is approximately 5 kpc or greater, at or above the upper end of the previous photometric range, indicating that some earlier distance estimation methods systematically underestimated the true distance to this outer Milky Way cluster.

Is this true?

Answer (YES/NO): NO